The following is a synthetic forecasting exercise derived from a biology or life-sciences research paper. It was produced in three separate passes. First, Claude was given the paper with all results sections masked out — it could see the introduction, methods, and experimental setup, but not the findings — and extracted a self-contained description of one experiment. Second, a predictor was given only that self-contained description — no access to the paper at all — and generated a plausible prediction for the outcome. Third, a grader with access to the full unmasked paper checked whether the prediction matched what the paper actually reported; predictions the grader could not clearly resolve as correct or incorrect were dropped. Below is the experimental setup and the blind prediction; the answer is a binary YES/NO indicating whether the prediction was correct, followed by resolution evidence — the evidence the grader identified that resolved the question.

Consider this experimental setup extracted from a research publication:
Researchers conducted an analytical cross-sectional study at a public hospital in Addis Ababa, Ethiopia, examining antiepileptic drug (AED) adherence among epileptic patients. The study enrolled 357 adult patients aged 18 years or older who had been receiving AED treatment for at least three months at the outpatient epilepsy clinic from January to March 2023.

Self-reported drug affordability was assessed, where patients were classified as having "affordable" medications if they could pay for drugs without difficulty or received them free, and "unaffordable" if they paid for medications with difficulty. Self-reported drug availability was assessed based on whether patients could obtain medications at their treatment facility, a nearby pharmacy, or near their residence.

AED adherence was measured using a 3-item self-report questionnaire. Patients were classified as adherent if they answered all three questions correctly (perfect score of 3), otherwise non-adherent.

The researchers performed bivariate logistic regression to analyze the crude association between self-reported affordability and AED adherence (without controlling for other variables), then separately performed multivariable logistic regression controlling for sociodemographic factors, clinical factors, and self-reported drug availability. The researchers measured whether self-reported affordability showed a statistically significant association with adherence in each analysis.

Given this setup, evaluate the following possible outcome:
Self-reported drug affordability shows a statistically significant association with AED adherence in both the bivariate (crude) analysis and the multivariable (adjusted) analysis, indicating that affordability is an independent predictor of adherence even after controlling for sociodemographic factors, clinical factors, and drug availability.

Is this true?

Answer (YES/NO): NO